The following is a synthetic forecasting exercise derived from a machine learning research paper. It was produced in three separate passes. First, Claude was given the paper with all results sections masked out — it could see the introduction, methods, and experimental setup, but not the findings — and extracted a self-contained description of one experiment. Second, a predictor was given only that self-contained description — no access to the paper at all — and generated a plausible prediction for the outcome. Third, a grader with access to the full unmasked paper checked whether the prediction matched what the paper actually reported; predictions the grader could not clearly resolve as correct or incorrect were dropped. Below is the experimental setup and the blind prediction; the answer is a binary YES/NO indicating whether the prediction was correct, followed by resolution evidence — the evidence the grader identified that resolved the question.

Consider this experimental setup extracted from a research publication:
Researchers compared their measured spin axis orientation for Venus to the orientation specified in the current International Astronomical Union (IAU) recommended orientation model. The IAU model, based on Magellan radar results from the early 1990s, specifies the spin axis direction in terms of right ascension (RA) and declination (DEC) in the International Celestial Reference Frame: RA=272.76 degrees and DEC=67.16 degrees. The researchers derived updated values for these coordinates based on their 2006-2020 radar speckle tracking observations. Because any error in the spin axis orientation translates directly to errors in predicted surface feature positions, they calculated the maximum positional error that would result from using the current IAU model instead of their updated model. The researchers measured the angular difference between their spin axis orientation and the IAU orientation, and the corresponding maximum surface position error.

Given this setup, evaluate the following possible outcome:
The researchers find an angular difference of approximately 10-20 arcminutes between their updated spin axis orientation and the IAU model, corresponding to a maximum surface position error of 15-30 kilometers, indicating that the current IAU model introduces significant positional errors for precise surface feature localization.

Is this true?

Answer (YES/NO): NO